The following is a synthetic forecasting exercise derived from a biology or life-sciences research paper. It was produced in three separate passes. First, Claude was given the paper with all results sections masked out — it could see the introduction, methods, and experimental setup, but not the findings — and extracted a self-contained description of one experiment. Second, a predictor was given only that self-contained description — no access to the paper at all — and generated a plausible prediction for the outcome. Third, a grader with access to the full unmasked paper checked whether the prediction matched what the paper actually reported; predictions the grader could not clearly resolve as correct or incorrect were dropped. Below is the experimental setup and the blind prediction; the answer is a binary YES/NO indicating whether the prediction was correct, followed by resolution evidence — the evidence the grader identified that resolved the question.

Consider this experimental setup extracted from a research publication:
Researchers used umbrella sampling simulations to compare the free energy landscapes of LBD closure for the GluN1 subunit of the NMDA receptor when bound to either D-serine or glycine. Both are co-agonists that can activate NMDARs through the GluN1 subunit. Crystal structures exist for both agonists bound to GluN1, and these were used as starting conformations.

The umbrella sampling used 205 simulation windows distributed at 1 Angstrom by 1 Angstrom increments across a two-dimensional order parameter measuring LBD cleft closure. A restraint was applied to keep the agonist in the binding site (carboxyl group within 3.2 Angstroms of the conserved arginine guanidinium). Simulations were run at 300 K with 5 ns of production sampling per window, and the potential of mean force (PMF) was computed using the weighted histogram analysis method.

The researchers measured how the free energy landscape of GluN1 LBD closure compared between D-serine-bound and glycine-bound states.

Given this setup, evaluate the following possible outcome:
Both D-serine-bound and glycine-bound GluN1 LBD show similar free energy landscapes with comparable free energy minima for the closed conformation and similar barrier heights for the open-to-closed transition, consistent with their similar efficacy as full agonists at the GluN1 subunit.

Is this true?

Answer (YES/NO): NO